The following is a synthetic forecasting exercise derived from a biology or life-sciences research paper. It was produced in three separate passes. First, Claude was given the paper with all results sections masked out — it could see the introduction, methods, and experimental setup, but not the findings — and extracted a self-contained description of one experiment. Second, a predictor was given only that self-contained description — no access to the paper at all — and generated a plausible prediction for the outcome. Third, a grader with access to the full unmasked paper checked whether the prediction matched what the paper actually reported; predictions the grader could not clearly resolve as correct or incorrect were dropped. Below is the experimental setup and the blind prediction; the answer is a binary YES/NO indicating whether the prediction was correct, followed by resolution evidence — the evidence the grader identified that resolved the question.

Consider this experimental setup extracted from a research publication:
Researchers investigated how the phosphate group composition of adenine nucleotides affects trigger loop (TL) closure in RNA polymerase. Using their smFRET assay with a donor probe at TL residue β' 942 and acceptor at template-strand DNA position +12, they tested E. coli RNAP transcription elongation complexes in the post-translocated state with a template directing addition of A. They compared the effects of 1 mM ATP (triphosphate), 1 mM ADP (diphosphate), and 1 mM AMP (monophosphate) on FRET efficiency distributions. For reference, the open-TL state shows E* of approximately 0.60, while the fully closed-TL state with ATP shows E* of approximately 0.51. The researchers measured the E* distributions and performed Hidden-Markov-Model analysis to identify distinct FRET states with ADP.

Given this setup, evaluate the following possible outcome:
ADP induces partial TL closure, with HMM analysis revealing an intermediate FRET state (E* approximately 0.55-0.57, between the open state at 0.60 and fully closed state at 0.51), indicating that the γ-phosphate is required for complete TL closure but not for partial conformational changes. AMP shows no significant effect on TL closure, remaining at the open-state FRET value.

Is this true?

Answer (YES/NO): NO